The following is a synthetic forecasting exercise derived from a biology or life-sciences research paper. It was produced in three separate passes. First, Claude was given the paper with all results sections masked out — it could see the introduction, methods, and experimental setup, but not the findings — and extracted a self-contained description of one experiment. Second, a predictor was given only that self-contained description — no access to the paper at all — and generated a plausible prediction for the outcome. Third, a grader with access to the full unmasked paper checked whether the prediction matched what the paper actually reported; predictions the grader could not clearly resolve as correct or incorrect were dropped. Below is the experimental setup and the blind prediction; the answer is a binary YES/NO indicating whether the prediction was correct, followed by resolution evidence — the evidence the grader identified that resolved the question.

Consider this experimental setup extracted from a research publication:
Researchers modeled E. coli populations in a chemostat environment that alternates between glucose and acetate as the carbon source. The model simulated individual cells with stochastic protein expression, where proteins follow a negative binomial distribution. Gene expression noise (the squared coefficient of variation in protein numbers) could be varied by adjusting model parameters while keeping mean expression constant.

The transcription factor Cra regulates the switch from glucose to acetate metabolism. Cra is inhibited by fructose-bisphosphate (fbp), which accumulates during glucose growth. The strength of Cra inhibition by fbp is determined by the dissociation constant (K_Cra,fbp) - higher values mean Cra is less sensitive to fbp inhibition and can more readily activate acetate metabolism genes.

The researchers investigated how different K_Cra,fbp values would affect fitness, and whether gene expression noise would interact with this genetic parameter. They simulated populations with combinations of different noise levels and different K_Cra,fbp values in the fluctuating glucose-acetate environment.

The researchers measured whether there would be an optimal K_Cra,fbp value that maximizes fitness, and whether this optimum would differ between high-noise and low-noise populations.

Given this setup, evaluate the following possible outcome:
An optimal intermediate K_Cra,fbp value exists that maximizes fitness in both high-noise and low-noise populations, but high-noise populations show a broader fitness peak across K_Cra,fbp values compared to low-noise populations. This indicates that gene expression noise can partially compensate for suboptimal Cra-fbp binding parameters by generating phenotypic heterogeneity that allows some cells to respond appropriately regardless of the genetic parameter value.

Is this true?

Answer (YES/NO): NO